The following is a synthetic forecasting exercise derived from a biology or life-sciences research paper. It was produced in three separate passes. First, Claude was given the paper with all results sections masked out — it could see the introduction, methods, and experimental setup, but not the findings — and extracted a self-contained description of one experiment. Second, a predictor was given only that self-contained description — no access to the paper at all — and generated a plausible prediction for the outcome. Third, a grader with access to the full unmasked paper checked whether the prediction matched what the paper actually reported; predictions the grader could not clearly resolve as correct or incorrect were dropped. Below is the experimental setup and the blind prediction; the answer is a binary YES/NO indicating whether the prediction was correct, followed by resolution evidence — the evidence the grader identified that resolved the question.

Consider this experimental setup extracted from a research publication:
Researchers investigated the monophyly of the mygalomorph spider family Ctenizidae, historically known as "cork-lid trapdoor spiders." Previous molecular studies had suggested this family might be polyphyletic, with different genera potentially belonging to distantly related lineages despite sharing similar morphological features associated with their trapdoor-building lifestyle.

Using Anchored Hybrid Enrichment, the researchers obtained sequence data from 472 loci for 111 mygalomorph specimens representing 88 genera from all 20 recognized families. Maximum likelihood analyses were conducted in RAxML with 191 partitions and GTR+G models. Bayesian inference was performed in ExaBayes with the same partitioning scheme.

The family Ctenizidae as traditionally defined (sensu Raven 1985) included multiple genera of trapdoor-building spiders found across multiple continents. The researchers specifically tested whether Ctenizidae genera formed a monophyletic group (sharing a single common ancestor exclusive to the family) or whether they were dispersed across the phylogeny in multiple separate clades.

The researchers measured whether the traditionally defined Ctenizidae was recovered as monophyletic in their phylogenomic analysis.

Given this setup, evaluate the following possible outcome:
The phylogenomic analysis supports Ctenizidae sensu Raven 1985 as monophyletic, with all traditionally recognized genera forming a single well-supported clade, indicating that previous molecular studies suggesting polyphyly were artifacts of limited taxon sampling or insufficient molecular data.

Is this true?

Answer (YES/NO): NO